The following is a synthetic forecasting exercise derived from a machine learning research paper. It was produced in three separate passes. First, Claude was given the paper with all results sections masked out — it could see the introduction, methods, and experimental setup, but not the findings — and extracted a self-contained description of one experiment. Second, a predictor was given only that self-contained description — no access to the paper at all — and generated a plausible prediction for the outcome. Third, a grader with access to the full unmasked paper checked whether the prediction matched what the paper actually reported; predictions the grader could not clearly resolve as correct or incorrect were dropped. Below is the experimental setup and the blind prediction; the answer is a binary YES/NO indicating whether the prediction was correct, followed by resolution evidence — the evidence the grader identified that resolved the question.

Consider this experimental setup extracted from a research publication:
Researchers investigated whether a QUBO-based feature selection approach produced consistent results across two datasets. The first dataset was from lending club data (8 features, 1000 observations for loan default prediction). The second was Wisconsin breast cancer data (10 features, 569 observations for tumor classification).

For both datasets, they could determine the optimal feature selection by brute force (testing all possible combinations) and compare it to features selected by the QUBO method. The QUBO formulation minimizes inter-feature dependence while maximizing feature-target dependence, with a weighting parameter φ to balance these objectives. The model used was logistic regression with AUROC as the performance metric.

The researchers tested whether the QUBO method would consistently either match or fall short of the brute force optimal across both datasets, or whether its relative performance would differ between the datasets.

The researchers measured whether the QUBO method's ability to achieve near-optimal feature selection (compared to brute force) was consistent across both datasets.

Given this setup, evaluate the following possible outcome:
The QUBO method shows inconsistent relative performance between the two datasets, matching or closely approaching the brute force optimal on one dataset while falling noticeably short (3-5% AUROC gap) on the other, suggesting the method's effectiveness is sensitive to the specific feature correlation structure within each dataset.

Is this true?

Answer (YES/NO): NO